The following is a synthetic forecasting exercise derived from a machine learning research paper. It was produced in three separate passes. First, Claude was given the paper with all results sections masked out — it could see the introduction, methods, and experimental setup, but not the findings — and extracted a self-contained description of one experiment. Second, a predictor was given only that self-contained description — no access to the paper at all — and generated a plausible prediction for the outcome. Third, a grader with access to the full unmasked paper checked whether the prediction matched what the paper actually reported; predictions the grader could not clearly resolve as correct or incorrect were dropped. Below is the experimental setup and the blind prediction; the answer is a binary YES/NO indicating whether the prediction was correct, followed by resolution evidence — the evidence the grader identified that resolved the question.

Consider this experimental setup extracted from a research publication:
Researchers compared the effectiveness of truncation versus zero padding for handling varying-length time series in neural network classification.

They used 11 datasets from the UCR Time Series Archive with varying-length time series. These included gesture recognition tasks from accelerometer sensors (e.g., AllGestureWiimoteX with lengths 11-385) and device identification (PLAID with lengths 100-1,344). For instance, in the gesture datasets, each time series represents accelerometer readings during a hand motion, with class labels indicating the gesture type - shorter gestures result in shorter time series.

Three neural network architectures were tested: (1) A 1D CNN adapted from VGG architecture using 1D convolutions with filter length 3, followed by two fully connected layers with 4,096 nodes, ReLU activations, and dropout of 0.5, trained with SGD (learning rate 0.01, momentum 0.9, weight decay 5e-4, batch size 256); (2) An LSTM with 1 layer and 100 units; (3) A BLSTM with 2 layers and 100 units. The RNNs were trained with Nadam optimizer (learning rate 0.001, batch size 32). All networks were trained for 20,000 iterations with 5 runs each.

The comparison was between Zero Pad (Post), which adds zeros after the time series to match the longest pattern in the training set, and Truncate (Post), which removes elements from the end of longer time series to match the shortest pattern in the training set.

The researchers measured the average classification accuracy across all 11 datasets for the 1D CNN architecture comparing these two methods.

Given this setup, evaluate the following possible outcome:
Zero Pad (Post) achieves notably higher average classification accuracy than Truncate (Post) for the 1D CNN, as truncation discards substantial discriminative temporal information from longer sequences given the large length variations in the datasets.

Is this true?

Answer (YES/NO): YES